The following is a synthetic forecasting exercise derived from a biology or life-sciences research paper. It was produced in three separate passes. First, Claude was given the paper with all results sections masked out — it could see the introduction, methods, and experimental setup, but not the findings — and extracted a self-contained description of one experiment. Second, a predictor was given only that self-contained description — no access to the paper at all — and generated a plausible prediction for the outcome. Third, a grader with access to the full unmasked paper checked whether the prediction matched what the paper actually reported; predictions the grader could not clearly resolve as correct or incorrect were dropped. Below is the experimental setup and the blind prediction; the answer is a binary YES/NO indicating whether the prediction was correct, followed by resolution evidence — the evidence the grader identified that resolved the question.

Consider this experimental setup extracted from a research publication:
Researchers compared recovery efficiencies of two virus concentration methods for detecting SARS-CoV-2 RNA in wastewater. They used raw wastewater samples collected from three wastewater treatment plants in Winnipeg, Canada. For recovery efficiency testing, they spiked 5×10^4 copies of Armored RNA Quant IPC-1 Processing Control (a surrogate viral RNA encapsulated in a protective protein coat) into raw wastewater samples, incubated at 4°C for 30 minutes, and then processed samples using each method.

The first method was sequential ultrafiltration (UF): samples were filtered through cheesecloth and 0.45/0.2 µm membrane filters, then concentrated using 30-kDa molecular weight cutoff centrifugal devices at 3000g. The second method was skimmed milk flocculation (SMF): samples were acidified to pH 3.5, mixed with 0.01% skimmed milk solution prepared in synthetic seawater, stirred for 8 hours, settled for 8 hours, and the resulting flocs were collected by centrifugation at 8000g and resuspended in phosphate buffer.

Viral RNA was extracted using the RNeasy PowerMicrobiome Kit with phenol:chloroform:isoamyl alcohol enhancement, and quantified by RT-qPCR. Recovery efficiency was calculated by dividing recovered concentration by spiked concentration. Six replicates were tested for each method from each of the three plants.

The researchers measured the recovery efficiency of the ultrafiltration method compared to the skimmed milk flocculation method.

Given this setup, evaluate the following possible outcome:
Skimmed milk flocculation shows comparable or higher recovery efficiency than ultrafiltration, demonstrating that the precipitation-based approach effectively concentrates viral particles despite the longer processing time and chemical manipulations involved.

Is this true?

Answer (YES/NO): YES